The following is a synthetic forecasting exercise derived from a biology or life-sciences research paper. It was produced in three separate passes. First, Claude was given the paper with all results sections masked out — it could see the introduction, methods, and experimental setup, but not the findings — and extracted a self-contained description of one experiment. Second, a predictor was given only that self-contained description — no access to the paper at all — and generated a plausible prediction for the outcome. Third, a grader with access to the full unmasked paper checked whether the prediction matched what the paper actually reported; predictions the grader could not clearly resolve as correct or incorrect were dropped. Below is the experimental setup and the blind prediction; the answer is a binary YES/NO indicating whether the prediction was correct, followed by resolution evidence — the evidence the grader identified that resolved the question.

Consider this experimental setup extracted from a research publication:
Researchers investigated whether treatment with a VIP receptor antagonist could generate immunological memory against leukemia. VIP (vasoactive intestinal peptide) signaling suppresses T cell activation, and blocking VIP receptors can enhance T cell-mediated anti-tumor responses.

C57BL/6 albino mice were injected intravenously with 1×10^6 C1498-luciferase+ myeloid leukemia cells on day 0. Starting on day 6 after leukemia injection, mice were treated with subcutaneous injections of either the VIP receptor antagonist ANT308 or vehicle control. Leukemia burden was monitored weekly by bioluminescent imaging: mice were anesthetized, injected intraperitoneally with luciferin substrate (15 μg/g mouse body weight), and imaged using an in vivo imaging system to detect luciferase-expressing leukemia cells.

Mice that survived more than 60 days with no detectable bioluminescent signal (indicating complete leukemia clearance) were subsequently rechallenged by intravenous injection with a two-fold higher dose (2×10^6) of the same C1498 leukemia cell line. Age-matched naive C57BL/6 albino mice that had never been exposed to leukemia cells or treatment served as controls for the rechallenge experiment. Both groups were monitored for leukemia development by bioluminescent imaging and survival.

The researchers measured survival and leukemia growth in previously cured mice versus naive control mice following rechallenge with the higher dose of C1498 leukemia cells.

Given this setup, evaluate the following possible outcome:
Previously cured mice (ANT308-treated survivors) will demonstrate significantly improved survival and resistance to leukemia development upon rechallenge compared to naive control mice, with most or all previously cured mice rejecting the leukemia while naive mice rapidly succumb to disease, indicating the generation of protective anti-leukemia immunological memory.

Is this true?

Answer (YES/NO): YES